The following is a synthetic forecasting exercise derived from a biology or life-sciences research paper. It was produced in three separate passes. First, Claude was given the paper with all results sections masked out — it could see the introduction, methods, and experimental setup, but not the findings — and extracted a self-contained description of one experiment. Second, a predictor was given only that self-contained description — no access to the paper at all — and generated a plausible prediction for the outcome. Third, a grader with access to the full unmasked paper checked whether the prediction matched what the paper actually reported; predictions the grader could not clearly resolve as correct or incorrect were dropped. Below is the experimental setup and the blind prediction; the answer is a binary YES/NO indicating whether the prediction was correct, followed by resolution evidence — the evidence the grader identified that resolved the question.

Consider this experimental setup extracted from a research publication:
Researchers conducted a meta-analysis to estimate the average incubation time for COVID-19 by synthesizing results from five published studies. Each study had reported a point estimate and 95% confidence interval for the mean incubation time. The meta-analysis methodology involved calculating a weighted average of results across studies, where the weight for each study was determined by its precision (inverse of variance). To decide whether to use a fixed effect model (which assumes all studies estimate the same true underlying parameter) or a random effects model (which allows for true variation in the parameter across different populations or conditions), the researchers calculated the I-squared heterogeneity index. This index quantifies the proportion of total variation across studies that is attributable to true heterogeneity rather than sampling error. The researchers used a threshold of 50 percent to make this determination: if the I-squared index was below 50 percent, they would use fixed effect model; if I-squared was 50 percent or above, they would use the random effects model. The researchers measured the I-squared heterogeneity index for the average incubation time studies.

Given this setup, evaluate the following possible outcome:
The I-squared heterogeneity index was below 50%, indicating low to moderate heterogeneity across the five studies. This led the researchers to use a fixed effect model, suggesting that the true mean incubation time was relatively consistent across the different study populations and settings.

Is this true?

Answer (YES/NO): YES